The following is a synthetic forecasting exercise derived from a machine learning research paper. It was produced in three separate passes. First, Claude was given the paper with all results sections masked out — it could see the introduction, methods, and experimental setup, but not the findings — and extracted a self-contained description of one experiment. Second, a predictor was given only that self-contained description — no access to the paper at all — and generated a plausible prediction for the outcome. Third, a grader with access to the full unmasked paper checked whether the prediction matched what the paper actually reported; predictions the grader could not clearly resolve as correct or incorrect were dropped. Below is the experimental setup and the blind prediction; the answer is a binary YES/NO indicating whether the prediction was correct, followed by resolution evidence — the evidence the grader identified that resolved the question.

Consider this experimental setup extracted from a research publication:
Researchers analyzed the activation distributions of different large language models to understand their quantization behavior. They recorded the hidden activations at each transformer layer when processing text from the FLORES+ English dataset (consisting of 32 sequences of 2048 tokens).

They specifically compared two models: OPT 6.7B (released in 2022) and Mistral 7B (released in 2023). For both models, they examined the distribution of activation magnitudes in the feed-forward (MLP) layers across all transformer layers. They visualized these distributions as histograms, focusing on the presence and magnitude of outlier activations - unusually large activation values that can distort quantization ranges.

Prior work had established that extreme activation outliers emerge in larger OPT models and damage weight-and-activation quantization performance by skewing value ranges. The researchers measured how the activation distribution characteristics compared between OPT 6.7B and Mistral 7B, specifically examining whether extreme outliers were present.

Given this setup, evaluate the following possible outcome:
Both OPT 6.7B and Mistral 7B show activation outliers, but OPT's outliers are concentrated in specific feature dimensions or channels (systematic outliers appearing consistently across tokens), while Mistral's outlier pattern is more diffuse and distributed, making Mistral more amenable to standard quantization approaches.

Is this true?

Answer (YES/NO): NO